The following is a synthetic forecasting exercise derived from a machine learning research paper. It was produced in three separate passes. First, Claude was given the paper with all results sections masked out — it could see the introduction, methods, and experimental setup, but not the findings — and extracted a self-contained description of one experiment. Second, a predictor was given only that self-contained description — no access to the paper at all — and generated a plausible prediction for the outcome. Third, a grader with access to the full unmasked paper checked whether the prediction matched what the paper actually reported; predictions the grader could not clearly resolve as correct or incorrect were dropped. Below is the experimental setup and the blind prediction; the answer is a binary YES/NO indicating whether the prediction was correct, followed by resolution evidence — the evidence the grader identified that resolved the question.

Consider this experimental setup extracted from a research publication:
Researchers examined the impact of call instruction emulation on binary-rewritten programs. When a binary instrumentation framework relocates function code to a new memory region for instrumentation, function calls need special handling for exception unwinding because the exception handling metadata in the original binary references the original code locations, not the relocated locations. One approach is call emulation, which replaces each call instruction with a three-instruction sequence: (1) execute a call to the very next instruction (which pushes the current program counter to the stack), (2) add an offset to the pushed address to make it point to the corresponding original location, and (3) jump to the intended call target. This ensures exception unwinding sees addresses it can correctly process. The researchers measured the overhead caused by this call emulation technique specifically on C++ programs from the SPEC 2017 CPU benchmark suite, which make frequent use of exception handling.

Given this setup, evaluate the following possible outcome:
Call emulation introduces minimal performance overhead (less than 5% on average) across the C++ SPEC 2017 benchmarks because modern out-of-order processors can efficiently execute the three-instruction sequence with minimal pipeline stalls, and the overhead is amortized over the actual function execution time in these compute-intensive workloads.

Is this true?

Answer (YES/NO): NO